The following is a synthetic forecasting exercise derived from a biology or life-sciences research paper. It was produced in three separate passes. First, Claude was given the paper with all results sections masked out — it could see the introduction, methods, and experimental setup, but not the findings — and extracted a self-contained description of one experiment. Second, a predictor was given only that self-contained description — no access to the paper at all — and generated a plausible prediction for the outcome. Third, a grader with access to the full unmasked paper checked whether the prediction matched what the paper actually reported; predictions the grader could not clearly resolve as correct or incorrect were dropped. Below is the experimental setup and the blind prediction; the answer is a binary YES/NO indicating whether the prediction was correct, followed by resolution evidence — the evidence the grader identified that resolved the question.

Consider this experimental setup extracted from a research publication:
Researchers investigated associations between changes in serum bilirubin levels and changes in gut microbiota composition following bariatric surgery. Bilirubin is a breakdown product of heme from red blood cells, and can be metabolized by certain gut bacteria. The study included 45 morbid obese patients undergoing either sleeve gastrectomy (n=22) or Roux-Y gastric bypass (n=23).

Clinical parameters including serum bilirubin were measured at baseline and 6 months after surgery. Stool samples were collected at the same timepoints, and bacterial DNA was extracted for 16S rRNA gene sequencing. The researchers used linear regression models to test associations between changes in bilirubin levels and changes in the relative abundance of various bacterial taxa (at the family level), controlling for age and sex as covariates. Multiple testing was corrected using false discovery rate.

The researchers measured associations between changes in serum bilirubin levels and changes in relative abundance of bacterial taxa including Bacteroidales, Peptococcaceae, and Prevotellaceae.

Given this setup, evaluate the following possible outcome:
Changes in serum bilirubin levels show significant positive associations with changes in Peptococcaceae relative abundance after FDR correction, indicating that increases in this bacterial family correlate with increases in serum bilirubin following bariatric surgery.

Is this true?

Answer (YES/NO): NO